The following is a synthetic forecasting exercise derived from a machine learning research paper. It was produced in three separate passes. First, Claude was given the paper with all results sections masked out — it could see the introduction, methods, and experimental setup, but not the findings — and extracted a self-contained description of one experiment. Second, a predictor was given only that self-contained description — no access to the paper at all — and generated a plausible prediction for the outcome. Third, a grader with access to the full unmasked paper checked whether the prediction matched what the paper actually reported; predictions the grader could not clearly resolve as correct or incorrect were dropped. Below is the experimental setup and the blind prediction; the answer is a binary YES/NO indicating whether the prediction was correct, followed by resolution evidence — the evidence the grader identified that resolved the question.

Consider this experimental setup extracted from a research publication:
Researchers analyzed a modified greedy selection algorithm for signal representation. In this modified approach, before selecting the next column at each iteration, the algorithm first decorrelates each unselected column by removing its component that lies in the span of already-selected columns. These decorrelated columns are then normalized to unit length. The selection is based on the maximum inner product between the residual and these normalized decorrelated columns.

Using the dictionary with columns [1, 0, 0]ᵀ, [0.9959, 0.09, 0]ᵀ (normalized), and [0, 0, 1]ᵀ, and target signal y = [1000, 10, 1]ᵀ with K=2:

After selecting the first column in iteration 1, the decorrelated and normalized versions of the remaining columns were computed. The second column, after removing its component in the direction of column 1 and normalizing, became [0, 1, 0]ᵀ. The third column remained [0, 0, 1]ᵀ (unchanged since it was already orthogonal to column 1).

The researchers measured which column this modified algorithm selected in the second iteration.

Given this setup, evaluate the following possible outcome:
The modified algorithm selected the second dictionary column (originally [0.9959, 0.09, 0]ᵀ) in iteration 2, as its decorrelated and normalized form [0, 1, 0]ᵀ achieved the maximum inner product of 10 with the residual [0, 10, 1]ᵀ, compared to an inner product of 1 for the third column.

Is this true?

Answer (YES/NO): YES